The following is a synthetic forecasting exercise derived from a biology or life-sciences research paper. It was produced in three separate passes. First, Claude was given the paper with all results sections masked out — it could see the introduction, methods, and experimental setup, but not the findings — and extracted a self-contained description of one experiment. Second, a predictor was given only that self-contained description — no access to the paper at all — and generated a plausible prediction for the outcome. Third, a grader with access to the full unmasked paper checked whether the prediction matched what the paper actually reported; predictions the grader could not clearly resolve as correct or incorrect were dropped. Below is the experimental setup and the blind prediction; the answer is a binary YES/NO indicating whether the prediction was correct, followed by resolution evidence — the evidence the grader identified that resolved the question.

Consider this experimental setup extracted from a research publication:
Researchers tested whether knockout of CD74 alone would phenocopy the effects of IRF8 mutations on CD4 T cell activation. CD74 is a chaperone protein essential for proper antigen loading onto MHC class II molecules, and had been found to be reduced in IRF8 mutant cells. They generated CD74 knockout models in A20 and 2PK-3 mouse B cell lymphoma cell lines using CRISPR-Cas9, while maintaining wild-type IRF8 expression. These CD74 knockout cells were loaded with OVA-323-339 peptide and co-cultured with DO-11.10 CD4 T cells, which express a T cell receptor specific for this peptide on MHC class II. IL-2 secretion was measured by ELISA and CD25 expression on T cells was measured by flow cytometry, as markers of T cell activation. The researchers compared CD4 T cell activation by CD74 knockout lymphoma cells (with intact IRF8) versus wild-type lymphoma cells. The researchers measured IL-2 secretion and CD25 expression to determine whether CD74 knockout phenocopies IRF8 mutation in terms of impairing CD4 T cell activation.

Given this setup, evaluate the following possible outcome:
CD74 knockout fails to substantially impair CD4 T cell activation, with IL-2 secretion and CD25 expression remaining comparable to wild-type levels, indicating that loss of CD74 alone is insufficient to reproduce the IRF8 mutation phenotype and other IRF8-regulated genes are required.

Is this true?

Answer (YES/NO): NO